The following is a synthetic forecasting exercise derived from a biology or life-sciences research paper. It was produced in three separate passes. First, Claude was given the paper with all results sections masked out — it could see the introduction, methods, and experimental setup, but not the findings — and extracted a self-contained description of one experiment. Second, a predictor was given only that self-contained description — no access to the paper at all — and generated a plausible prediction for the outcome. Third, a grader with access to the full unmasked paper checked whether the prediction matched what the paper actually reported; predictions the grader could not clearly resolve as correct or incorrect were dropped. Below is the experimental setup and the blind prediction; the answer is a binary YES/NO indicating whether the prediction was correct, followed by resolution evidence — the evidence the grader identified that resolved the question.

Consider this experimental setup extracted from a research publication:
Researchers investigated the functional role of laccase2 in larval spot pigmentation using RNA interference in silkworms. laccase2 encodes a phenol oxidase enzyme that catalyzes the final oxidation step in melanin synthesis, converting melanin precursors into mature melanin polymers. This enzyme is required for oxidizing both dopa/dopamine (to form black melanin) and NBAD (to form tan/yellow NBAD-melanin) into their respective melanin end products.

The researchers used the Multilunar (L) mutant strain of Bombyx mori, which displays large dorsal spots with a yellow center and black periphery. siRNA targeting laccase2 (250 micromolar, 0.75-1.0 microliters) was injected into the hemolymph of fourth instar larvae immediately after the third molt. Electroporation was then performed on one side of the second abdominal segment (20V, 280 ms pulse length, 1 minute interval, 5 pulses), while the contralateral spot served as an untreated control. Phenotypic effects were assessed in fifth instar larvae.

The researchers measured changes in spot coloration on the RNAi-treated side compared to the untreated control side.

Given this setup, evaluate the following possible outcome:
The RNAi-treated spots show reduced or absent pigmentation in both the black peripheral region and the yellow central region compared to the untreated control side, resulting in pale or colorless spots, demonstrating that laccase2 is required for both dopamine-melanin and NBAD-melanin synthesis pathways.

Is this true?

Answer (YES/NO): YES